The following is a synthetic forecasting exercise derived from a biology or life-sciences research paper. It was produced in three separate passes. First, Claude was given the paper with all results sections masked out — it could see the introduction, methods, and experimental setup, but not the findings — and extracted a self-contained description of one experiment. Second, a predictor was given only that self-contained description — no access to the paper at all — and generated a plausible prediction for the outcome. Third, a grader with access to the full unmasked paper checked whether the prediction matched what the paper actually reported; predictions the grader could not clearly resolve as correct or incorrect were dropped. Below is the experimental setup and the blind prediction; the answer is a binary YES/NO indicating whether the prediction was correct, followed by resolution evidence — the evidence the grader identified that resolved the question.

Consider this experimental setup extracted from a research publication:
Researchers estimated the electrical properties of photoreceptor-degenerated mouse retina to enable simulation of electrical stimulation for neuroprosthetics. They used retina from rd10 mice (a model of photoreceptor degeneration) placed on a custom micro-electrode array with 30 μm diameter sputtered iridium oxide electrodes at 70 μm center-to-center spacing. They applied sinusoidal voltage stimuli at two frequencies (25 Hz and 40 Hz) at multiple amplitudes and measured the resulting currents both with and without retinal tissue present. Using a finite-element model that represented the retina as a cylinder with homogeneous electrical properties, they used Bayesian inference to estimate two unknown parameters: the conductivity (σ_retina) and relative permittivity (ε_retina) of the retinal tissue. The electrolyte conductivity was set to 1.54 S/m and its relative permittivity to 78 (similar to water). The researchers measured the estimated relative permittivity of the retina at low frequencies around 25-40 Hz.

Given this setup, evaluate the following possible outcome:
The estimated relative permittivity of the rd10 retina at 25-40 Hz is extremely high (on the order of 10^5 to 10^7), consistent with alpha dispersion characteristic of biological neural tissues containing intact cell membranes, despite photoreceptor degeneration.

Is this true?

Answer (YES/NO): YES